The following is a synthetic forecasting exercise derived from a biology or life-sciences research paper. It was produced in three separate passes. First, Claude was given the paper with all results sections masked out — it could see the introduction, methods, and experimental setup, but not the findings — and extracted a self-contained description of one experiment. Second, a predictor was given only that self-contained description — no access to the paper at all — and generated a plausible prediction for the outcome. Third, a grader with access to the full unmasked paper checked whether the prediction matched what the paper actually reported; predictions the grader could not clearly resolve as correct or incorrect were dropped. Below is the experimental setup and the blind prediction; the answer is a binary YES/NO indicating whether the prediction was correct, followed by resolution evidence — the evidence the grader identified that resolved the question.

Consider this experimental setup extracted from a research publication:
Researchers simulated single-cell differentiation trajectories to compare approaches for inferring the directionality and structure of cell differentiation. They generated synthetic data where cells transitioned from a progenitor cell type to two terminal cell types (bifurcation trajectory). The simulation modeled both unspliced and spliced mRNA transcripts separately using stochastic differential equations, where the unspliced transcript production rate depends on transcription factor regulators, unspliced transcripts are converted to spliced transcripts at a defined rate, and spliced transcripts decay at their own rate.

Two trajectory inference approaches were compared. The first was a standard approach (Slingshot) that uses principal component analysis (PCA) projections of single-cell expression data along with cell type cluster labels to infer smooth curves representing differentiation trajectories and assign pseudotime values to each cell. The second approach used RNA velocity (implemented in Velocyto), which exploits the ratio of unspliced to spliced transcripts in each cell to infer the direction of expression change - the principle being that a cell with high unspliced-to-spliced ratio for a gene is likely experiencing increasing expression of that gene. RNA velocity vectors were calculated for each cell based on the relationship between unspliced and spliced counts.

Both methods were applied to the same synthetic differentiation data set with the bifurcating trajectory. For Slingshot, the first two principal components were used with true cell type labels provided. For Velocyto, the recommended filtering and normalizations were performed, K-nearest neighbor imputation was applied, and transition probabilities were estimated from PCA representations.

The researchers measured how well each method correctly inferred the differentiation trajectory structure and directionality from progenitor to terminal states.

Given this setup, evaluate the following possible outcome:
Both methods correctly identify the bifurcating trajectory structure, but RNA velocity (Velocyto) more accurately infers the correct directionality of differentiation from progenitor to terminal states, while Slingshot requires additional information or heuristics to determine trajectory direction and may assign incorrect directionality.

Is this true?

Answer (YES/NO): NO